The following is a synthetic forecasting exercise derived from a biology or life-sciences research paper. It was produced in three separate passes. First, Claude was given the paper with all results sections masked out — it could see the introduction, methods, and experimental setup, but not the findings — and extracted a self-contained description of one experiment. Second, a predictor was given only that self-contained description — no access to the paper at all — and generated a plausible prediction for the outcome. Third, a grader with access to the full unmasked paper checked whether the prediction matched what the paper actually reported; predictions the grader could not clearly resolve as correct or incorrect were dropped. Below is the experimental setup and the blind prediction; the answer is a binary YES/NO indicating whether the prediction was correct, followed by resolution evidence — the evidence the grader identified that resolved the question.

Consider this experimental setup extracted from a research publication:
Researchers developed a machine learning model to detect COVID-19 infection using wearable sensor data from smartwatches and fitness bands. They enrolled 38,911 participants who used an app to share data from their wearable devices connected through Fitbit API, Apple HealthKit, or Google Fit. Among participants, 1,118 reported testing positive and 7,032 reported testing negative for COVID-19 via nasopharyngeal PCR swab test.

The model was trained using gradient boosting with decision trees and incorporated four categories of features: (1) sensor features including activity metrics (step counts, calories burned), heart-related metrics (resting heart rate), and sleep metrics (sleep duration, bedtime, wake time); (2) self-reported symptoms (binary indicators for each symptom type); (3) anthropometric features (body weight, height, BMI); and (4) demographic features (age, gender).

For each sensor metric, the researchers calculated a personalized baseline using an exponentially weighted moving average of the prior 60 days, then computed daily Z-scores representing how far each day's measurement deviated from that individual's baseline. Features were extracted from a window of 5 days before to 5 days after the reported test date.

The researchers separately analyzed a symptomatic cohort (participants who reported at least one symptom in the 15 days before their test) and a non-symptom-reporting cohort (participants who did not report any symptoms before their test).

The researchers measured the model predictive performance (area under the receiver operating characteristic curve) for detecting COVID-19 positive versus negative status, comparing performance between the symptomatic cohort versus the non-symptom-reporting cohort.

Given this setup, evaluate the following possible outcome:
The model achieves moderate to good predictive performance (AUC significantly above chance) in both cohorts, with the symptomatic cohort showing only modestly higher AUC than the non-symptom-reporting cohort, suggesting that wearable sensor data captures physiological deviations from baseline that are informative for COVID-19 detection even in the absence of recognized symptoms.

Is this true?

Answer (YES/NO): NO